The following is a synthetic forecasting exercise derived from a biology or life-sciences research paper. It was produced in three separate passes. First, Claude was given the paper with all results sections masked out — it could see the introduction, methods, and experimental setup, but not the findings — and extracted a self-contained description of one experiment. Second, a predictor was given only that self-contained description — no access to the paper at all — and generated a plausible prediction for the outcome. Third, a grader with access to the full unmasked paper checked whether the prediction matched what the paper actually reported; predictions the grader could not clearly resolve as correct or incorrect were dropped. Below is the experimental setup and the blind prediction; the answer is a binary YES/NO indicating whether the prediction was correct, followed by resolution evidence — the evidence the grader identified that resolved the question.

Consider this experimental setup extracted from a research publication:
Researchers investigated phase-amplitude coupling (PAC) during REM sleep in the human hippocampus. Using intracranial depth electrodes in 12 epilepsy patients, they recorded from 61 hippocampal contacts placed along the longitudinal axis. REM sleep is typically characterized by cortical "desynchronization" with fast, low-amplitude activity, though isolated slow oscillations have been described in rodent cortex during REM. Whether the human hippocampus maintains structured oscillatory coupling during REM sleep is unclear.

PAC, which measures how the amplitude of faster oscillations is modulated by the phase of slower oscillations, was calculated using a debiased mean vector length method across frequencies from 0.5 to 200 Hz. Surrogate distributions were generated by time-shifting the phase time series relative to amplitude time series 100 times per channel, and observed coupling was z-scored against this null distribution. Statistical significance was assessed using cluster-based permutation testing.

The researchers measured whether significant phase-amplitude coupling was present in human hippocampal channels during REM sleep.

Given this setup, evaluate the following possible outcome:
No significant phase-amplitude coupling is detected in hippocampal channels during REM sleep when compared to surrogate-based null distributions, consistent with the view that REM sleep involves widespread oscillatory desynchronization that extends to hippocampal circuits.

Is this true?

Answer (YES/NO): NO